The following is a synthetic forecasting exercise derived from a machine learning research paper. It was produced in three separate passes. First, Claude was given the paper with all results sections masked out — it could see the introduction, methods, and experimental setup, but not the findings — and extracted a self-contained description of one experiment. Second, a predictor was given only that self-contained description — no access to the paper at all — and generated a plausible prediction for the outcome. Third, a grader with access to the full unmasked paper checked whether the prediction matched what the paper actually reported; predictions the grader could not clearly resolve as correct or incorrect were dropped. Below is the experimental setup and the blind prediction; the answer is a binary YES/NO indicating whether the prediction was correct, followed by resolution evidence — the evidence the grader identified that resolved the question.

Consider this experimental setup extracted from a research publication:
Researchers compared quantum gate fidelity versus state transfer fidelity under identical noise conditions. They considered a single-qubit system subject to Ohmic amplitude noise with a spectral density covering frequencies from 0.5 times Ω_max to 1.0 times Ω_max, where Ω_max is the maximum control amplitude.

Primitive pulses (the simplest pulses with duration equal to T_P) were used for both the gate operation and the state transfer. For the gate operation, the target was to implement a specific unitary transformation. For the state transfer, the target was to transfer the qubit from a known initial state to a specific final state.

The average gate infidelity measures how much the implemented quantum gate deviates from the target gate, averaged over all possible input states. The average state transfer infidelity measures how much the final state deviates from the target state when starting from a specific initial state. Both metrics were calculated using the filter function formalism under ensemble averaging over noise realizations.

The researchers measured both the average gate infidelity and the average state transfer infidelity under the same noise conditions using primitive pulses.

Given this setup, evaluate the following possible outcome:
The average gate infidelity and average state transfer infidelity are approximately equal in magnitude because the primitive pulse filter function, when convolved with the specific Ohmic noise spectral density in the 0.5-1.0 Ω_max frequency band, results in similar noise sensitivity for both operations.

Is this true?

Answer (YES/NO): NO